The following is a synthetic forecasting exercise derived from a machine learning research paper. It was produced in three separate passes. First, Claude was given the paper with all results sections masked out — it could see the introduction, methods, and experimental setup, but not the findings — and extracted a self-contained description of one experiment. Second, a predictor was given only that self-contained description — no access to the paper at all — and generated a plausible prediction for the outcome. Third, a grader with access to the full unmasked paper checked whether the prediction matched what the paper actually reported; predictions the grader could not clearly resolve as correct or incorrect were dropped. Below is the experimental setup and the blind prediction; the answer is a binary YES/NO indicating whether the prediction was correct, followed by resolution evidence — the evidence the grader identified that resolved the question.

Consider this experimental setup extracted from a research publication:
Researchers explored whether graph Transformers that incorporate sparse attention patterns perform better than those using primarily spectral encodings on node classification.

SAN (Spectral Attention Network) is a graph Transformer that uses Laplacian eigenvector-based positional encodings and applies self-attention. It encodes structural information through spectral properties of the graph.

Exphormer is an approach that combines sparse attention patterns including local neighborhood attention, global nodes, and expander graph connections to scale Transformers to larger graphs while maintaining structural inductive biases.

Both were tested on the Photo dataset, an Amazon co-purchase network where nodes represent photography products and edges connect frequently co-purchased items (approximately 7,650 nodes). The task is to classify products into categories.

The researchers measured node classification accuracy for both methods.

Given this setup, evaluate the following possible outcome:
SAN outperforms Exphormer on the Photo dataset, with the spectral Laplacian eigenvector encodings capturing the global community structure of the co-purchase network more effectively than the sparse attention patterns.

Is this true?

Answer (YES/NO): NO